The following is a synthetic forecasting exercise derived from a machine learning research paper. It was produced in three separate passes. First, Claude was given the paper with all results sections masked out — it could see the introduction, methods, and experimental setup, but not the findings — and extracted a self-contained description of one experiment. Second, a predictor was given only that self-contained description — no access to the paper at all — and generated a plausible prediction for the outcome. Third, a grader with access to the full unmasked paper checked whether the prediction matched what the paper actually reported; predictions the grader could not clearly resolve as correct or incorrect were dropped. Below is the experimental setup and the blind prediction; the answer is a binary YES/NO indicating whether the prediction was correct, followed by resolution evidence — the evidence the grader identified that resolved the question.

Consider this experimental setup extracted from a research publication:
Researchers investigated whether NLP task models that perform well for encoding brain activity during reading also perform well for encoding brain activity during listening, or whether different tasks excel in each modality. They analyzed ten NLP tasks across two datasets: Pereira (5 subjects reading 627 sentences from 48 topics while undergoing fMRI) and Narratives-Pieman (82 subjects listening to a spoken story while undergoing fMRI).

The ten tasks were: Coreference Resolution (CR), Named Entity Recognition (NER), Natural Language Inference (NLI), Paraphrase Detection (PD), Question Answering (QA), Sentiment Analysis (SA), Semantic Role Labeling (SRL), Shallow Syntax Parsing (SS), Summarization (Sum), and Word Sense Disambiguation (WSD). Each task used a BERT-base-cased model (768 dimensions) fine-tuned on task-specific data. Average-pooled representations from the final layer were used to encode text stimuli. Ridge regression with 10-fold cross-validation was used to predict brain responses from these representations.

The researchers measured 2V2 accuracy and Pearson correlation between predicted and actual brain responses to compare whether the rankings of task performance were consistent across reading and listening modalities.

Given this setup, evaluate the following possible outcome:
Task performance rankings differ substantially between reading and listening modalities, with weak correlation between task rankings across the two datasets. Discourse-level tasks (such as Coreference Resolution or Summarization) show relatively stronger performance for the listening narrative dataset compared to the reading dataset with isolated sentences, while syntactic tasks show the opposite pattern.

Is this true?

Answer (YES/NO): NO